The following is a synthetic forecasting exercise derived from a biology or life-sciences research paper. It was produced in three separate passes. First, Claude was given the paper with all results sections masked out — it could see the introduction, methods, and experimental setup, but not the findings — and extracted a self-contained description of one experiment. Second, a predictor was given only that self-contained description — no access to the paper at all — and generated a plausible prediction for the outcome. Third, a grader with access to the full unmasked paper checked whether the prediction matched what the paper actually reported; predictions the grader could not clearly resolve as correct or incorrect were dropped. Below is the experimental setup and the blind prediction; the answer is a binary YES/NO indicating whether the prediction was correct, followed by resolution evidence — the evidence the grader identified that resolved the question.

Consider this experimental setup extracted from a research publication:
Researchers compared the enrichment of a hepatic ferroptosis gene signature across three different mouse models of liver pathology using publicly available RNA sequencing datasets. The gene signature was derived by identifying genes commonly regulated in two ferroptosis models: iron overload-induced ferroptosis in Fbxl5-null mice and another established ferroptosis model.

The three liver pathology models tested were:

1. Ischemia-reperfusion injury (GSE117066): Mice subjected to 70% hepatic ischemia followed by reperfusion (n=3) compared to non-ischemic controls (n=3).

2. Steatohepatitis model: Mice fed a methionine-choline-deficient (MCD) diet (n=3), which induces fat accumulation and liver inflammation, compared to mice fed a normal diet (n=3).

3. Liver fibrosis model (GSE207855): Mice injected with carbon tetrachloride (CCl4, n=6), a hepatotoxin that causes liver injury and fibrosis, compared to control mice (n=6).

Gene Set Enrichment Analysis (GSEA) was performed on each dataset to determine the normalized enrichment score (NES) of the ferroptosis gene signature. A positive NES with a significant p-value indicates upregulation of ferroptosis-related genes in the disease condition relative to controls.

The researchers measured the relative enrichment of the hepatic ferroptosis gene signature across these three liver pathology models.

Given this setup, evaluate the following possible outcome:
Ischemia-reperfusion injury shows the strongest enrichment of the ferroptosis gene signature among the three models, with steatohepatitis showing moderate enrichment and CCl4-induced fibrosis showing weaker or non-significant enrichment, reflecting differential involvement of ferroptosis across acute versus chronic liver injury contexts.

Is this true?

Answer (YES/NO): NO